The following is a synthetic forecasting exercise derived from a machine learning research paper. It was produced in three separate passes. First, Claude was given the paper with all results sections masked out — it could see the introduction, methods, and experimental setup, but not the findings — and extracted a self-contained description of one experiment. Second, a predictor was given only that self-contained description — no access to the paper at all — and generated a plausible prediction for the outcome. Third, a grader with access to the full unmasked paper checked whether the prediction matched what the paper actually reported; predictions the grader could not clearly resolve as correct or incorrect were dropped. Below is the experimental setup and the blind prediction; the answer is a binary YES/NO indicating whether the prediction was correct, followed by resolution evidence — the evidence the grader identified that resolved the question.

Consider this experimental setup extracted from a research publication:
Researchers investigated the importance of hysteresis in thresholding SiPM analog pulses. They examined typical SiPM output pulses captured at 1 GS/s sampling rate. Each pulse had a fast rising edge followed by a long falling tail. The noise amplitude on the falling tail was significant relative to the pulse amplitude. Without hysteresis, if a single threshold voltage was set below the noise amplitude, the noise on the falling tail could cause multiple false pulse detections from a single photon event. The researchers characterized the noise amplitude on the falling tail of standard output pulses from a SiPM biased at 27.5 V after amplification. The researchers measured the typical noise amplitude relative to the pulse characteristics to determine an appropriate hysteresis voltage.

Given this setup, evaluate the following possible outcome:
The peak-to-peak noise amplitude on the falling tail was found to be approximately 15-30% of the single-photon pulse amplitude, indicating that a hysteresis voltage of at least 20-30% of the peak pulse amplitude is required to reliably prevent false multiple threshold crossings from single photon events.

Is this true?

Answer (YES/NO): NO